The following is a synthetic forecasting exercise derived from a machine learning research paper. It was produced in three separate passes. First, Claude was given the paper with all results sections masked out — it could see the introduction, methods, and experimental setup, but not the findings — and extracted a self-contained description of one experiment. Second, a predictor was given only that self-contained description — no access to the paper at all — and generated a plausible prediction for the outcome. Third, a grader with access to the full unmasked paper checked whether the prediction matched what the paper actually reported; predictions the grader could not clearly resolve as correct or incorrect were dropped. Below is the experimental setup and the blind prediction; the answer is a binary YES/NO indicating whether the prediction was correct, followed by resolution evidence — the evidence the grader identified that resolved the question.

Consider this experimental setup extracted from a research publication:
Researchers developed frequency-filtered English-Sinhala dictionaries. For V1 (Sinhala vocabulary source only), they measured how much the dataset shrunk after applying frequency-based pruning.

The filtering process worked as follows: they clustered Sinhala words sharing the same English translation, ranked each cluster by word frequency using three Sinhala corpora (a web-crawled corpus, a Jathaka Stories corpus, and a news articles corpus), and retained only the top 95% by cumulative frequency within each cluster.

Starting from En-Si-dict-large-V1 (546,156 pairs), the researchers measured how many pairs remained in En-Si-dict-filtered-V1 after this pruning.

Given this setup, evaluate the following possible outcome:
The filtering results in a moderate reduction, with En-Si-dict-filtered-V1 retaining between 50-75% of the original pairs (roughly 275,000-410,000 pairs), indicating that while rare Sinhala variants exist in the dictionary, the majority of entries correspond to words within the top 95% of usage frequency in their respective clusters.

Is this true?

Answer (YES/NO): NO